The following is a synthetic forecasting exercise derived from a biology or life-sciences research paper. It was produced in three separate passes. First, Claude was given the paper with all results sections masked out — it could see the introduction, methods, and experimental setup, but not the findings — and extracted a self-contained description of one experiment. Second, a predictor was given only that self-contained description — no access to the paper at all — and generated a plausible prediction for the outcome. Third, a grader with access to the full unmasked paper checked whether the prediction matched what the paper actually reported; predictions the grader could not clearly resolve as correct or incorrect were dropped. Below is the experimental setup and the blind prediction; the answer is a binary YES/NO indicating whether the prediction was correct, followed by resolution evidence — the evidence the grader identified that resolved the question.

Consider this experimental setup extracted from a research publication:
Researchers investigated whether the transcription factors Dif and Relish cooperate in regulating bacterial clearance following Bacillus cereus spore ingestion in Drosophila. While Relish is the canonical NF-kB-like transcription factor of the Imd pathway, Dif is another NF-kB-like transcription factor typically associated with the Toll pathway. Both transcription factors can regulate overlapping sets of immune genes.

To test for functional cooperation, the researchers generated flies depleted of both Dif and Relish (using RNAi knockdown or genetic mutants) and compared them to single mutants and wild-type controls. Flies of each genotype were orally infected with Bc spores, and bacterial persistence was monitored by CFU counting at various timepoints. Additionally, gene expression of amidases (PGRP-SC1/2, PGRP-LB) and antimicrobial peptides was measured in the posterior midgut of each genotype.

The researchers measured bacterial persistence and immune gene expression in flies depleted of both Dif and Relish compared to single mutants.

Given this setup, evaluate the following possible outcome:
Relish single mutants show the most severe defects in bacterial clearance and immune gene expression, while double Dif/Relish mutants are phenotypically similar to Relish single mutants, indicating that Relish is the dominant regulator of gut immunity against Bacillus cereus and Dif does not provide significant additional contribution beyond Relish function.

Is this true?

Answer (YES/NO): NO